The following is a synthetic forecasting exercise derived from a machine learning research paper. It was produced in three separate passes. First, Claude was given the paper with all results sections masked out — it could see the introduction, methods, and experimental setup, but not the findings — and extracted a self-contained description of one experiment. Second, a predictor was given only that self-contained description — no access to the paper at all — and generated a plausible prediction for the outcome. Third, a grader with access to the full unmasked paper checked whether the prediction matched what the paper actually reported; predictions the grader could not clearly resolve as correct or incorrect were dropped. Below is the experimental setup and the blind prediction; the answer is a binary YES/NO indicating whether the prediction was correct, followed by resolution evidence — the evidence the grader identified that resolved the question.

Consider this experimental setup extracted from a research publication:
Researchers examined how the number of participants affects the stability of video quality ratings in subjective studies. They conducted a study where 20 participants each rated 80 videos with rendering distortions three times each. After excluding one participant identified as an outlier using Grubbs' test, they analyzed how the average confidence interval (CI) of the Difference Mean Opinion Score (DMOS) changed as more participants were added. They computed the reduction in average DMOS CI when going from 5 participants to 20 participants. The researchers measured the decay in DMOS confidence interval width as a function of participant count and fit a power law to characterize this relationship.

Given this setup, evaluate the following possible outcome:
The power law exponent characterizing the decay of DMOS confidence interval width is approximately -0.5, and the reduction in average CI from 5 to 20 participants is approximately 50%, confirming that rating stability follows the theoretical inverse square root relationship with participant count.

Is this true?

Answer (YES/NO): NO